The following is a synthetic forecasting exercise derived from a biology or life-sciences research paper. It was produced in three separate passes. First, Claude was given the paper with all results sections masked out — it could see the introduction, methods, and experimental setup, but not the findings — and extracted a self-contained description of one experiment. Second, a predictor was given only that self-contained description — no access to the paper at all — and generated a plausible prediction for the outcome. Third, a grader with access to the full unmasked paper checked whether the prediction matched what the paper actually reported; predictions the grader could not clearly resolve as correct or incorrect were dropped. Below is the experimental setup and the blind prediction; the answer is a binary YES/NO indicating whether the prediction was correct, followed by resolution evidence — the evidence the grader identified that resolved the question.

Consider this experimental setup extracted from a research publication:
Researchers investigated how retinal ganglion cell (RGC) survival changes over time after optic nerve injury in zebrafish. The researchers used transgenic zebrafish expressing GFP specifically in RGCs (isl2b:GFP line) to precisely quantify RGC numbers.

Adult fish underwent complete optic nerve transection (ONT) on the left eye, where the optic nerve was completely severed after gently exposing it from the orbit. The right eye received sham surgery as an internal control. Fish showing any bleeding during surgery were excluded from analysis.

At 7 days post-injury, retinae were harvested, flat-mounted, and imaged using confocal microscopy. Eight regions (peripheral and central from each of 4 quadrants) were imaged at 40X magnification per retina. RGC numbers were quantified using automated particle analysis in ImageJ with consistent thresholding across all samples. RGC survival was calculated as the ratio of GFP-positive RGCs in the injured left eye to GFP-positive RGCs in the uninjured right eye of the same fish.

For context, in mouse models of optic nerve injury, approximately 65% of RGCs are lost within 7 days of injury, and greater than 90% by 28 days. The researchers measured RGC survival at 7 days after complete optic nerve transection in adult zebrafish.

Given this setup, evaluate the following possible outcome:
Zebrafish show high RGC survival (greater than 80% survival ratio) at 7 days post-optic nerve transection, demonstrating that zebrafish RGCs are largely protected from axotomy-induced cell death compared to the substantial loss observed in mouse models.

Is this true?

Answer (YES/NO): NO